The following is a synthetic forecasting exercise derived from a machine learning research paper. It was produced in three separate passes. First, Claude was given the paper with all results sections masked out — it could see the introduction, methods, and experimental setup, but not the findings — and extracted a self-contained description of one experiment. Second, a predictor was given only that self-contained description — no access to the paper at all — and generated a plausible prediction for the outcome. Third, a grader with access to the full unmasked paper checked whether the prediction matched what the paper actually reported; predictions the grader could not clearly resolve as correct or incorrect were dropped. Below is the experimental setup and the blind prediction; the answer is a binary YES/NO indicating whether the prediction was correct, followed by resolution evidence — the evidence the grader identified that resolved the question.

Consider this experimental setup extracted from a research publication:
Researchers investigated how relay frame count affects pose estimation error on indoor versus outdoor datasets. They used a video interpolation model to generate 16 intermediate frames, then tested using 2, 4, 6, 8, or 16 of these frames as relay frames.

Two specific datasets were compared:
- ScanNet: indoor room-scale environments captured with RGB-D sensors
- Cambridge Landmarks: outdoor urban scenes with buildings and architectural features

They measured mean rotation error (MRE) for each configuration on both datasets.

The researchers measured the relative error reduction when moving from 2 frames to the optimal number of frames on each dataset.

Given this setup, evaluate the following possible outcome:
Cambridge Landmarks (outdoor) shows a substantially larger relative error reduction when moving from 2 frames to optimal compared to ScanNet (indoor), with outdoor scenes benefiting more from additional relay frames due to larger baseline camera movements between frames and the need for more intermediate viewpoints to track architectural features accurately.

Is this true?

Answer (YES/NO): YES